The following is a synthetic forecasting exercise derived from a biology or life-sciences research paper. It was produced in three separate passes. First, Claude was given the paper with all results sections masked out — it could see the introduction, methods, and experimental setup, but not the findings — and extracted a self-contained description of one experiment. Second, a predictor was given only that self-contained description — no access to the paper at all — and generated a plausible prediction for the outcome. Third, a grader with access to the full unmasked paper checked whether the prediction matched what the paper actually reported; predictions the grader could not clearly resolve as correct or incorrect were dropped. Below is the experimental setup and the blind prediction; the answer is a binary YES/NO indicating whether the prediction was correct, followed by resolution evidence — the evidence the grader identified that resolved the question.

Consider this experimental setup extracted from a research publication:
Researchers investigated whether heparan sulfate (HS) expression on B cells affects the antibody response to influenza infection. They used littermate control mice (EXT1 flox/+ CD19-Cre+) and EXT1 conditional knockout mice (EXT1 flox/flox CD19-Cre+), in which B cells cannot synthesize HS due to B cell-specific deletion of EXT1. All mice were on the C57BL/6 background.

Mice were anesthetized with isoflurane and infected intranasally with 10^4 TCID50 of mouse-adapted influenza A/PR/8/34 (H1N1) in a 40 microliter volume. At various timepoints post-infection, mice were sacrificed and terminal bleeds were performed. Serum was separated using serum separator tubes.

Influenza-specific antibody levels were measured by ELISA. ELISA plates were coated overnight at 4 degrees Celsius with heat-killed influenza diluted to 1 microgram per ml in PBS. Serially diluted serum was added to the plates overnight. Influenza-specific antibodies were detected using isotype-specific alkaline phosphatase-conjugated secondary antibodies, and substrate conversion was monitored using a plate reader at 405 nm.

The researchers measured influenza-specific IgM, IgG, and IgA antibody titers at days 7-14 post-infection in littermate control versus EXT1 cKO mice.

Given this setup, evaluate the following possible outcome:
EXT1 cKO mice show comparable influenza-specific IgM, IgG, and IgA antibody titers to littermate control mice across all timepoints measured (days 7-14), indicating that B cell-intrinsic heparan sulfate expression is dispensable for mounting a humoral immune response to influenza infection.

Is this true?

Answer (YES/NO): YES